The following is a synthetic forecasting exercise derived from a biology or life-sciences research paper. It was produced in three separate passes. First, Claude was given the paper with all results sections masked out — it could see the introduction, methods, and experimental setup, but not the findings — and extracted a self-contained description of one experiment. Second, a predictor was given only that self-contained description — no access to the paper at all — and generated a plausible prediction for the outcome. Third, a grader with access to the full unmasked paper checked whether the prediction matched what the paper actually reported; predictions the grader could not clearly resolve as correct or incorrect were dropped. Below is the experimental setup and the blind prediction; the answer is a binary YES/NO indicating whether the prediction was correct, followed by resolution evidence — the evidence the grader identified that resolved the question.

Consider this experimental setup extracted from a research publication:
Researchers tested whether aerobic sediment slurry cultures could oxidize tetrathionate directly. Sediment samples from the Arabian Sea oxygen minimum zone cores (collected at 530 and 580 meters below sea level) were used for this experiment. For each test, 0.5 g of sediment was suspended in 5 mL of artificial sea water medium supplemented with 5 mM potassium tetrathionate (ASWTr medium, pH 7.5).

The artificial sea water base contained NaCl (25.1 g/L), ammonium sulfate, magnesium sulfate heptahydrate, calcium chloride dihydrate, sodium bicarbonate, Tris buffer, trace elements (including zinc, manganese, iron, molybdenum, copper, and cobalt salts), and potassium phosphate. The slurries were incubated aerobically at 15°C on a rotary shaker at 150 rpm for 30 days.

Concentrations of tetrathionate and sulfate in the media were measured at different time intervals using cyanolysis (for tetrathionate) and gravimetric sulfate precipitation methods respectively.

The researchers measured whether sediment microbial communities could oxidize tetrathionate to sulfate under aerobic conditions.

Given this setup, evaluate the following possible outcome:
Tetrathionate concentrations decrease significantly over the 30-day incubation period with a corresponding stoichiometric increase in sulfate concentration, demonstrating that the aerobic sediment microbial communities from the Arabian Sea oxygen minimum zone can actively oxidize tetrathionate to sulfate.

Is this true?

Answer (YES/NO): YES